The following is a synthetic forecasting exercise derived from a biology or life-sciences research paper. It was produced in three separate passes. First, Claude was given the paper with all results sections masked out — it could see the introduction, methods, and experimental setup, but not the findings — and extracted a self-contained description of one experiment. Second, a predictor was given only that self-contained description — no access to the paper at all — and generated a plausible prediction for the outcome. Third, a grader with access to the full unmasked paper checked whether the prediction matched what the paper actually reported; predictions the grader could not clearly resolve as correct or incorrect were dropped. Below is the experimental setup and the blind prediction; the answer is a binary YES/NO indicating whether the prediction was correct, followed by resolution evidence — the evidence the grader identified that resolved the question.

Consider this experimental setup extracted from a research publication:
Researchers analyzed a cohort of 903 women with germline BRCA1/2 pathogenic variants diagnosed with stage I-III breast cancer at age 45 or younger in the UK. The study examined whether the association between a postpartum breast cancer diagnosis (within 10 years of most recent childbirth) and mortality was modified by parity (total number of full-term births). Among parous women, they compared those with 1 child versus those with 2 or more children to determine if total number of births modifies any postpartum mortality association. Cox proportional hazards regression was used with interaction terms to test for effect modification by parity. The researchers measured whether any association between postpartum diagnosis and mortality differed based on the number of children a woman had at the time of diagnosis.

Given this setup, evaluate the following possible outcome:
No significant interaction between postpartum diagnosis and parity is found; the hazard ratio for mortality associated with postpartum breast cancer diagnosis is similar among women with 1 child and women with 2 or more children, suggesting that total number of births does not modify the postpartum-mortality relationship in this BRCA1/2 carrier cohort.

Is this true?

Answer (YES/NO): YES